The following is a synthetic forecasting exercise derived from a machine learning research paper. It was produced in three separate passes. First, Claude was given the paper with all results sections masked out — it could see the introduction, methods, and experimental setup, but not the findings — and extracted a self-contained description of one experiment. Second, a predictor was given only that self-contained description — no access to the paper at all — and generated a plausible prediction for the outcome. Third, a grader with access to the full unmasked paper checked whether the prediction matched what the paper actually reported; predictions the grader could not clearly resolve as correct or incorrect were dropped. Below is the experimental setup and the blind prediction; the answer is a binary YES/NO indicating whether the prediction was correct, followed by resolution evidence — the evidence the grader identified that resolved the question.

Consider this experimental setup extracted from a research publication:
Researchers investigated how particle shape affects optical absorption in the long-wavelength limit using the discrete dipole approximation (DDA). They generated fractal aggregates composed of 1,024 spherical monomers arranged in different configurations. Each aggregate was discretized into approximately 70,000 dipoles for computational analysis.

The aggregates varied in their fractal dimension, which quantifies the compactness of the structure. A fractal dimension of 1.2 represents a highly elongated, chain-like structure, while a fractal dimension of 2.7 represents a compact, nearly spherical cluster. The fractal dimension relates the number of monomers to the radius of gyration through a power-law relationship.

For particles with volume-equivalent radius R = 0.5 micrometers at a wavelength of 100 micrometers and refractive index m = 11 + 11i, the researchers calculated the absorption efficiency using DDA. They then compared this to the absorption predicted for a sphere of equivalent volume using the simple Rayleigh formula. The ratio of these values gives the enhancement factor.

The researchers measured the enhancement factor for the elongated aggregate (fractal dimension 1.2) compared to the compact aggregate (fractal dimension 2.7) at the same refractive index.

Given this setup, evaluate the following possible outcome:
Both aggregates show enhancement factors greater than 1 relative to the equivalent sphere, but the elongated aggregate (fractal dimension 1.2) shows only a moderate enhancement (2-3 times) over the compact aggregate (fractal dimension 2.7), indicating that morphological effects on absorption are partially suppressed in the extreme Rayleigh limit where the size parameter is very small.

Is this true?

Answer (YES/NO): NO